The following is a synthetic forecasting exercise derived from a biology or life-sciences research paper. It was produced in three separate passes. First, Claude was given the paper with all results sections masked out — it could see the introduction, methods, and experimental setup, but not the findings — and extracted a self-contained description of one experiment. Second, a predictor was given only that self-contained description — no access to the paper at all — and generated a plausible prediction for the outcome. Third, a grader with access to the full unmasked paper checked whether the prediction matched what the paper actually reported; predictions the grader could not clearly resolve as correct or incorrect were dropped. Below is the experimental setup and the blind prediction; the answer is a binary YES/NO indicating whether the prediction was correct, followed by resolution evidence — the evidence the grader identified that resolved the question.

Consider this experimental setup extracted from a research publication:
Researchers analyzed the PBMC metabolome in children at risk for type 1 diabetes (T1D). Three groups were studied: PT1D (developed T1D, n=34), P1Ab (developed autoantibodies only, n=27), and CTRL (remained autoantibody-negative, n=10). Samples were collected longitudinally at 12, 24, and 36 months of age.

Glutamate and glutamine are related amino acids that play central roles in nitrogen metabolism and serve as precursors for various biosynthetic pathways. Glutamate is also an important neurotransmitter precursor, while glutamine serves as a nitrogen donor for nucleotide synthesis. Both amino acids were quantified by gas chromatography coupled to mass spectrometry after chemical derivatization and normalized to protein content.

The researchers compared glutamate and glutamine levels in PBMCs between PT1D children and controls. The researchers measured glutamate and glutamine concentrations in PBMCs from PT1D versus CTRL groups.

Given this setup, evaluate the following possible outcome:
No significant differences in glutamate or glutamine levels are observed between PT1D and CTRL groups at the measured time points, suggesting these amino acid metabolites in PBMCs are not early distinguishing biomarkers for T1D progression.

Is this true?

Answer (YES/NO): NO